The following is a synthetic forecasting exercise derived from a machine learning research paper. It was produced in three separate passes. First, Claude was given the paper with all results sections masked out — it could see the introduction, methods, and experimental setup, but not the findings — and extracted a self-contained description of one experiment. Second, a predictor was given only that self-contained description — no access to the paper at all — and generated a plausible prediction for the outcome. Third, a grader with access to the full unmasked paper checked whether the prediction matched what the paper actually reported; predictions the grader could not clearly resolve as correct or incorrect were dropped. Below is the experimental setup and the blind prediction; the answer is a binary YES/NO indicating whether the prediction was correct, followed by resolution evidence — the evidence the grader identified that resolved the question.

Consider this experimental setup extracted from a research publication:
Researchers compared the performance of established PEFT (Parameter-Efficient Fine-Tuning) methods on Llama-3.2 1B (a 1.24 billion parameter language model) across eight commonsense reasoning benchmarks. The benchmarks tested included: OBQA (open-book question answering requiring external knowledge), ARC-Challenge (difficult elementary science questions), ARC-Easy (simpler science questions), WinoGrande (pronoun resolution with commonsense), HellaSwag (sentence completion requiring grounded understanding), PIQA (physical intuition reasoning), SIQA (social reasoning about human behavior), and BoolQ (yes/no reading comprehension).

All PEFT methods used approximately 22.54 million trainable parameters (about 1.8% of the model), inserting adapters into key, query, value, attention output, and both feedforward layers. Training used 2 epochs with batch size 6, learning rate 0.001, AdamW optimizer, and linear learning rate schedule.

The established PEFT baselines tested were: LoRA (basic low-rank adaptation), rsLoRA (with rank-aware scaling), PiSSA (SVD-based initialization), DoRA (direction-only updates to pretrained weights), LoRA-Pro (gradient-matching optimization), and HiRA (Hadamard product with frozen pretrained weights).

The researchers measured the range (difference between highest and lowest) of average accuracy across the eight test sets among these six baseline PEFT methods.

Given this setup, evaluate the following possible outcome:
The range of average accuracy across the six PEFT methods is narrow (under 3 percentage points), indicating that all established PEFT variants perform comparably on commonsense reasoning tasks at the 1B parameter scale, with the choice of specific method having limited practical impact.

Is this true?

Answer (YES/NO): YES